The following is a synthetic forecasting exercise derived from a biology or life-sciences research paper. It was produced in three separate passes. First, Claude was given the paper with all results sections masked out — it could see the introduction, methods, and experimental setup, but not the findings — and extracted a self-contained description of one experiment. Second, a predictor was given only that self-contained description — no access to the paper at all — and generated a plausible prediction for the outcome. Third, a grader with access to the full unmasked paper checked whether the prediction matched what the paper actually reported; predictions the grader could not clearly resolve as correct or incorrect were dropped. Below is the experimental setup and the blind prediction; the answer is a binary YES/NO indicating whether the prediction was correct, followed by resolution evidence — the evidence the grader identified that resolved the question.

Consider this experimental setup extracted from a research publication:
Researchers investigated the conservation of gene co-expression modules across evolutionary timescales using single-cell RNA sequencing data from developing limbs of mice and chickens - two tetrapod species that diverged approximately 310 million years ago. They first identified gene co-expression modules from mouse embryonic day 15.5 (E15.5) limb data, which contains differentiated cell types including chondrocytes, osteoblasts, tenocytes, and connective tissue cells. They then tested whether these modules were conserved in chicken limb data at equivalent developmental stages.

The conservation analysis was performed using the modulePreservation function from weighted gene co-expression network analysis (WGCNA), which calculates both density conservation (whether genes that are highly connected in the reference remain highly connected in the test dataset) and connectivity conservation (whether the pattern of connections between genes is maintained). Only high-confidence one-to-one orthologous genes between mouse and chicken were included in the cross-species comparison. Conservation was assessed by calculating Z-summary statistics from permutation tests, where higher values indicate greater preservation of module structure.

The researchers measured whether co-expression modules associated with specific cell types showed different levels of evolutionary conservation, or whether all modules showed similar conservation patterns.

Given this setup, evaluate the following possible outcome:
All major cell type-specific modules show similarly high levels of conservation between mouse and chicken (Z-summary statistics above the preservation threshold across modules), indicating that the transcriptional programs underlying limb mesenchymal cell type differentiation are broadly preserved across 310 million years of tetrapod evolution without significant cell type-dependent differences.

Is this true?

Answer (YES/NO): NO